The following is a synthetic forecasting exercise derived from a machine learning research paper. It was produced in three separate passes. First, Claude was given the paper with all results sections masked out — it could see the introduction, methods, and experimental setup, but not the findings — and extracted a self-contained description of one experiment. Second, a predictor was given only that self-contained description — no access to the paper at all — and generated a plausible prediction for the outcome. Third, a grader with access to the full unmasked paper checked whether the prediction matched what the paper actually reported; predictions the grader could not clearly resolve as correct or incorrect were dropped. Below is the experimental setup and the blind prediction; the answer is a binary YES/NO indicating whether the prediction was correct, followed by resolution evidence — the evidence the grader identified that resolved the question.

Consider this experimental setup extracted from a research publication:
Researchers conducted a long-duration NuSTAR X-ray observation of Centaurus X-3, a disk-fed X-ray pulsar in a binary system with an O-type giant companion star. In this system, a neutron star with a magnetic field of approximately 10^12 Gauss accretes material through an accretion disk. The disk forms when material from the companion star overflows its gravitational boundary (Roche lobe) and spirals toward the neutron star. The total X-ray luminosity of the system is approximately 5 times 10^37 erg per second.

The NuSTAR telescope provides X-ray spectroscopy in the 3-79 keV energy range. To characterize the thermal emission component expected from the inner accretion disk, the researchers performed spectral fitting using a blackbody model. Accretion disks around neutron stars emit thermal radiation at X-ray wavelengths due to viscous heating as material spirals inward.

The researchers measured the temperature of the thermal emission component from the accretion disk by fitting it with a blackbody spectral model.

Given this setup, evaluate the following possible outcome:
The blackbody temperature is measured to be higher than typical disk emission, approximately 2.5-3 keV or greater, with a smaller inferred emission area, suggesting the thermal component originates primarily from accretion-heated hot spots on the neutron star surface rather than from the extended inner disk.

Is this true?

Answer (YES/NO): NO